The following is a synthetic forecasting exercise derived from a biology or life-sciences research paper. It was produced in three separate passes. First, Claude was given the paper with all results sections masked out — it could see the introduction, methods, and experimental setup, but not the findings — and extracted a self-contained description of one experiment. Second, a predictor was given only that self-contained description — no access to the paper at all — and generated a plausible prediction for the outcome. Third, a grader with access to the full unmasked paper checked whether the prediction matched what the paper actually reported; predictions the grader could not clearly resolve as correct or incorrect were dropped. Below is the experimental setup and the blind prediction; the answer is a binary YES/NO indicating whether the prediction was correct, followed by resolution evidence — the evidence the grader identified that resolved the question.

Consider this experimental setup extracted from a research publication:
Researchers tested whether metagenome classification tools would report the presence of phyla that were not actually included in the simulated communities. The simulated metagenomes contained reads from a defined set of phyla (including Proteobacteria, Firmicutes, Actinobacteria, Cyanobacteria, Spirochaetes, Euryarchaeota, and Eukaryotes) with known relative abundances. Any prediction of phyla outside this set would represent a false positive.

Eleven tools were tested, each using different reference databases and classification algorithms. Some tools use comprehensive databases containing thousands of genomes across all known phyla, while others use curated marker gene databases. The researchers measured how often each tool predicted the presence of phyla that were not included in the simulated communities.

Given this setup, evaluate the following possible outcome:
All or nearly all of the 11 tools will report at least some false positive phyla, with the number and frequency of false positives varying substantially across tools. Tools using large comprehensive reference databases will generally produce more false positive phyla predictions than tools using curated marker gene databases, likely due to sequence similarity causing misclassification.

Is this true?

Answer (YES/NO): NO